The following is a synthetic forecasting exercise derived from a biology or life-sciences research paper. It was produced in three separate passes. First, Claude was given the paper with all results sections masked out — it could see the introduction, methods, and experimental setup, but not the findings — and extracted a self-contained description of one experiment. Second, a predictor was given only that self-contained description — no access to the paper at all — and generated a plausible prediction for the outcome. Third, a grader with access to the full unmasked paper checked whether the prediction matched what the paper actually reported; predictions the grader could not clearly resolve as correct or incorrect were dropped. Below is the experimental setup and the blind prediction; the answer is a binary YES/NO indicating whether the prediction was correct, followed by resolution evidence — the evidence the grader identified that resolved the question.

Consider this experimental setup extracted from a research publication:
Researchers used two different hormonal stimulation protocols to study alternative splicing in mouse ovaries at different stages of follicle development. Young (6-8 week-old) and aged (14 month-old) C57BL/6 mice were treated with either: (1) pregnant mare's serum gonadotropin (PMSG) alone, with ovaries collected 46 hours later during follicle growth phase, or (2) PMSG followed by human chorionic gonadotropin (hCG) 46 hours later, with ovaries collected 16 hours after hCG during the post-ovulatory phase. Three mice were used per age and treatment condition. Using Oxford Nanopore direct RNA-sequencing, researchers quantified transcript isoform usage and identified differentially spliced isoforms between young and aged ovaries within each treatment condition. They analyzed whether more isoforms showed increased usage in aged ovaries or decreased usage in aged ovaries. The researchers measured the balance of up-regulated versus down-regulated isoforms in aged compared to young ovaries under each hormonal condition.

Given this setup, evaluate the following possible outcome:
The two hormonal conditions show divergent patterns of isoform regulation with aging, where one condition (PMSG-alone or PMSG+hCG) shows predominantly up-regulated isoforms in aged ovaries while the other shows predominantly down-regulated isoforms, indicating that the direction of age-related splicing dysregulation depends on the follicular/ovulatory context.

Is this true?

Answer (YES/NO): NO